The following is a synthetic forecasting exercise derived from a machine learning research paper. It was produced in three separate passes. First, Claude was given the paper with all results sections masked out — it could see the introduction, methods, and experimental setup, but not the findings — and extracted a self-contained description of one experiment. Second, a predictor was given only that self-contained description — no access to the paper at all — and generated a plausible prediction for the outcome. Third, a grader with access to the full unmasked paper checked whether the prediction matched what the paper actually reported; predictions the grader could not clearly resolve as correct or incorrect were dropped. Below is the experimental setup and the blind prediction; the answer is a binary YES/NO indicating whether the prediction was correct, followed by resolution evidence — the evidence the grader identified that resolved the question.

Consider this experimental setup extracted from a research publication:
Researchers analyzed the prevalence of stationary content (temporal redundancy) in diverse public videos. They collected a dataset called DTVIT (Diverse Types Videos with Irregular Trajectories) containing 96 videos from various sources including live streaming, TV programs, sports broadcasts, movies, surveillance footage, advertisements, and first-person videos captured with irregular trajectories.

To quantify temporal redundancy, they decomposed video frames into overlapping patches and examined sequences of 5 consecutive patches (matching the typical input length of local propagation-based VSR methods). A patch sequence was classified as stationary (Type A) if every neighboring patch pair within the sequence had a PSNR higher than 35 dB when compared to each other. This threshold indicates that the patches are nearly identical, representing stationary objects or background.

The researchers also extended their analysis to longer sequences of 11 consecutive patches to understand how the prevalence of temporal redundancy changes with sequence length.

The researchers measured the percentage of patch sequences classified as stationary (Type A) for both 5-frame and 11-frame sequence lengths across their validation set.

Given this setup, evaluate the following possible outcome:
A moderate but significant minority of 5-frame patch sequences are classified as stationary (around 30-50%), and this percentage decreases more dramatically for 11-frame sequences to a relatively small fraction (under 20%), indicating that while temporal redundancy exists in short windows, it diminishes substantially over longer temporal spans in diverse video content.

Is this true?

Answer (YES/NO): NO